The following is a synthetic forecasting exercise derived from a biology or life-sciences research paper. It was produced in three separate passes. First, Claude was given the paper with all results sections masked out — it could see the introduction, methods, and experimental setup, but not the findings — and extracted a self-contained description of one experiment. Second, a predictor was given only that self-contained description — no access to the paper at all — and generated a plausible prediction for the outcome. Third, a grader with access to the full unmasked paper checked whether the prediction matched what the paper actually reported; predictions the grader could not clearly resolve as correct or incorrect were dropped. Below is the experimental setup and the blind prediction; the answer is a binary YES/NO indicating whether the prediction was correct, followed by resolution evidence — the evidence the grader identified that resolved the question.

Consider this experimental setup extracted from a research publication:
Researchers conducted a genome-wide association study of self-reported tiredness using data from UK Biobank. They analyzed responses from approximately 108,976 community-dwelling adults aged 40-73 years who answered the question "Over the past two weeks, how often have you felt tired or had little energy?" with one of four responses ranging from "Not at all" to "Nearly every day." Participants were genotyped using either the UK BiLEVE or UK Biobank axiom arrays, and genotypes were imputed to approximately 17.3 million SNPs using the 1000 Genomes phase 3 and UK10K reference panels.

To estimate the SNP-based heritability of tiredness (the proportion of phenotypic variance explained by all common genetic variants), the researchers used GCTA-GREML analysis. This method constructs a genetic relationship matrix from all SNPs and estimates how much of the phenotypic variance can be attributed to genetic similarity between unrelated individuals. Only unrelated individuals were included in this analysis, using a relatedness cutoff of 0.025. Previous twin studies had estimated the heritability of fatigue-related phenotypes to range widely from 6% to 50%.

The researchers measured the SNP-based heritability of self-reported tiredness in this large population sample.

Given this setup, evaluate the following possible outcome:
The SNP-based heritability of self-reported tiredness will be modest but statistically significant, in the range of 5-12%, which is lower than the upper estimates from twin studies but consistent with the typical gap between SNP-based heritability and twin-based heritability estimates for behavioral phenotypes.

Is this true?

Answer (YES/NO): YES